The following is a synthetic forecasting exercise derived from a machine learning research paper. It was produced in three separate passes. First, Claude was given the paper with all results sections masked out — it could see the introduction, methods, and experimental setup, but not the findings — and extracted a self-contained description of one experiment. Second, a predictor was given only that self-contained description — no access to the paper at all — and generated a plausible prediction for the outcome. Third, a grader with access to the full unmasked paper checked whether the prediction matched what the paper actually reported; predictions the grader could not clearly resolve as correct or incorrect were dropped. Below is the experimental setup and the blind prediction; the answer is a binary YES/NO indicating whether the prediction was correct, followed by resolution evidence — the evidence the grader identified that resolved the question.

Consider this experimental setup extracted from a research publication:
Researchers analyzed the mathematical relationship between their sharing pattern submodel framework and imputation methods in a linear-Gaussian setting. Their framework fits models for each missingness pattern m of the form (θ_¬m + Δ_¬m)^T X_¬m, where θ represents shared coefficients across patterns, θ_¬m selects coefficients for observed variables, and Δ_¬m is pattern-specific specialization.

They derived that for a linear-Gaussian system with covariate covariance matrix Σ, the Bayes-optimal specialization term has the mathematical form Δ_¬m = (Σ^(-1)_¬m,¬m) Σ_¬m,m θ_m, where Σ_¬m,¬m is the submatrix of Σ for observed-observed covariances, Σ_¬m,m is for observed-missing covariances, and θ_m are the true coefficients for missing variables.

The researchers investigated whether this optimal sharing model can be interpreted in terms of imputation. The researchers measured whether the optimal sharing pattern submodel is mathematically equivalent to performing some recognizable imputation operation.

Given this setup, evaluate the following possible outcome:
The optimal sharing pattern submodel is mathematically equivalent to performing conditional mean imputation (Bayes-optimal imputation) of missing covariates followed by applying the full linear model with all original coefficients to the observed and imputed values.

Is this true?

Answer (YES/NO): YES